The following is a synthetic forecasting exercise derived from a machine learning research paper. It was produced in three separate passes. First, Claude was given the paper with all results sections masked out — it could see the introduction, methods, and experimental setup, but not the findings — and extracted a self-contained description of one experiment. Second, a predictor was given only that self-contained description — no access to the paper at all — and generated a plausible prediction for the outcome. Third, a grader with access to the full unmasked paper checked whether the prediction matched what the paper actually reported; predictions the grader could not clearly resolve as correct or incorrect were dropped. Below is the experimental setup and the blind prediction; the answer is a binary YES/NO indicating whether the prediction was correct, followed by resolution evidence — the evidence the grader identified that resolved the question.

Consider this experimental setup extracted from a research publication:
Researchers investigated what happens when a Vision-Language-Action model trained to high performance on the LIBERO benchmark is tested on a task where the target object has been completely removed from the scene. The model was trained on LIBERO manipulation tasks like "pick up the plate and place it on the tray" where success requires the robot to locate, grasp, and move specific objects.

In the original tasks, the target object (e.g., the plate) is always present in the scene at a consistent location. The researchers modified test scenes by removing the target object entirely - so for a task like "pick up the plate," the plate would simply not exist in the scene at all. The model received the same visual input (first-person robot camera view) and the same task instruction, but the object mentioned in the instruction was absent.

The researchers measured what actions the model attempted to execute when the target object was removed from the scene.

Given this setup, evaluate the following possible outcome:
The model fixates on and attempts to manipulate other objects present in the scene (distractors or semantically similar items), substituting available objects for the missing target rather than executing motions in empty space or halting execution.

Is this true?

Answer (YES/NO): NO